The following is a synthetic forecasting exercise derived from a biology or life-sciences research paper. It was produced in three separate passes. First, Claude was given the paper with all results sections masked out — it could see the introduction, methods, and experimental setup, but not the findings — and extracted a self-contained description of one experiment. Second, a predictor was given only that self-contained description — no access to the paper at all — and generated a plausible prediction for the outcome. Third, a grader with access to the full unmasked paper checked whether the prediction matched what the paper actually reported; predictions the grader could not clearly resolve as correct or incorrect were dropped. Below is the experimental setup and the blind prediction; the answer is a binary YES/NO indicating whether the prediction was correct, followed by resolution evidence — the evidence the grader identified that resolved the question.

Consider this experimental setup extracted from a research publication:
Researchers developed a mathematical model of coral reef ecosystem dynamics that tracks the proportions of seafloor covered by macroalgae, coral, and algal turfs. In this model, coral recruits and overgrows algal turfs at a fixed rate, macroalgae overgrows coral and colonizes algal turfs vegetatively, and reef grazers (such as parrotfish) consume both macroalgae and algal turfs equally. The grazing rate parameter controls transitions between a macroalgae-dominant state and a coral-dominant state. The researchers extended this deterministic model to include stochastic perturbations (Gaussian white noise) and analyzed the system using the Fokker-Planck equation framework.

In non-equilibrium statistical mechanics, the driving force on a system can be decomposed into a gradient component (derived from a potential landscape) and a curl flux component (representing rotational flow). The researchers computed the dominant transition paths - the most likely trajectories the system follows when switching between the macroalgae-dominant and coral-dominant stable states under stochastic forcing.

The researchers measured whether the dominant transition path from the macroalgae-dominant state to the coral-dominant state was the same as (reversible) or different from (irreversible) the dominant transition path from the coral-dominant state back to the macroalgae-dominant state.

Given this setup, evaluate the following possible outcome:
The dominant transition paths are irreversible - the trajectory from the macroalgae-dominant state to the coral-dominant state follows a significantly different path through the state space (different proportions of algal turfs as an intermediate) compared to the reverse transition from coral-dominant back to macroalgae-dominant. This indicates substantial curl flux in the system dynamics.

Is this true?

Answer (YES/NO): YES